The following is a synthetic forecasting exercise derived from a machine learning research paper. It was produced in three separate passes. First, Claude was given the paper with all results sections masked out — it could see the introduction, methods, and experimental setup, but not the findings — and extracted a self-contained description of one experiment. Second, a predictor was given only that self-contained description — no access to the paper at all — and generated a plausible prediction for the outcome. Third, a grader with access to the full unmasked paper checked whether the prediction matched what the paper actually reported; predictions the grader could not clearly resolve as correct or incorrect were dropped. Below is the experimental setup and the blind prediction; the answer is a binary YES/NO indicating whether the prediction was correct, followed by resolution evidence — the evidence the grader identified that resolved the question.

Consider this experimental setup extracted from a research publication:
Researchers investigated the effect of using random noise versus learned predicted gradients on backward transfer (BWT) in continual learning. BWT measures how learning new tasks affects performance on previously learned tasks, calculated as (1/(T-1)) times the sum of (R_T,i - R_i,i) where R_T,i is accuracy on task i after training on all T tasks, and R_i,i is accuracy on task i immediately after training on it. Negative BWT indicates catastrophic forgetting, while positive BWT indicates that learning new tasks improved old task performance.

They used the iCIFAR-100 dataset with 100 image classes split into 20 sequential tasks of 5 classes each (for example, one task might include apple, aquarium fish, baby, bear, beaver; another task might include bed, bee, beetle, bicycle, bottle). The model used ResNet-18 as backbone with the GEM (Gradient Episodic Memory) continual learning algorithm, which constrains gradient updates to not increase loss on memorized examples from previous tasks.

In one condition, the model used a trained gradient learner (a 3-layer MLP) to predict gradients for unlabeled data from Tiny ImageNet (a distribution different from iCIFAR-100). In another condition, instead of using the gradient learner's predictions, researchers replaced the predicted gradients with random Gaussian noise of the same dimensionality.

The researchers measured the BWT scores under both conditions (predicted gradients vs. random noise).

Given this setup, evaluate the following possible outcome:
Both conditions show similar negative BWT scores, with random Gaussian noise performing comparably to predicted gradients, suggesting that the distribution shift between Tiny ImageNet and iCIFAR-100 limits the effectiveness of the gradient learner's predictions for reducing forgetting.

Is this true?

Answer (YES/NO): NO